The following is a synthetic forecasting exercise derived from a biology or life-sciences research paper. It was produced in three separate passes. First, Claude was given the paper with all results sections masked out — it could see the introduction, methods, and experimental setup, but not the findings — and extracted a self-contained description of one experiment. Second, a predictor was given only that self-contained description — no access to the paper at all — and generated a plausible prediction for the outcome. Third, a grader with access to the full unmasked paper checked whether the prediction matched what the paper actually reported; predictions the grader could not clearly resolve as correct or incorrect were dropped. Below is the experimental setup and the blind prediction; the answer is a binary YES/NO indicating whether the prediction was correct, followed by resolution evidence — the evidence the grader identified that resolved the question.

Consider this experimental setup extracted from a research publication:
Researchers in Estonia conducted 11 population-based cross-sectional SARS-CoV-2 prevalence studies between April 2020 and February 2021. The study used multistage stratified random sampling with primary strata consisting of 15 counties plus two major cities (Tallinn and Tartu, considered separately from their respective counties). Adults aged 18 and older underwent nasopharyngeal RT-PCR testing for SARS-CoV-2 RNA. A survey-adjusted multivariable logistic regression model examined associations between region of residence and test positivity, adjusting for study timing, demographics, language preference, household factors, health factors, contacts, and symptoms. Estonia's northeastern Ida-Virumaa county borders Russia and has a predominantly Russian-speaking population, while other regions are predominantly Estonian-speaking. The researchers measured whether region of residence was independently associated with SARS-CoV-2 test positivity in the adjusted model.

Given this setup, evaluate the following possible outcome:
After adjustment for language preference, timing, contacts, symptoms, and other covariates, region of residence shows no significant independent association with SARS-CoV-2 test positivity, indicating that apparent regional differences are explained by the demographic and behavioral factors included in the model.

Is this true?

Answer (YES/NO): NO